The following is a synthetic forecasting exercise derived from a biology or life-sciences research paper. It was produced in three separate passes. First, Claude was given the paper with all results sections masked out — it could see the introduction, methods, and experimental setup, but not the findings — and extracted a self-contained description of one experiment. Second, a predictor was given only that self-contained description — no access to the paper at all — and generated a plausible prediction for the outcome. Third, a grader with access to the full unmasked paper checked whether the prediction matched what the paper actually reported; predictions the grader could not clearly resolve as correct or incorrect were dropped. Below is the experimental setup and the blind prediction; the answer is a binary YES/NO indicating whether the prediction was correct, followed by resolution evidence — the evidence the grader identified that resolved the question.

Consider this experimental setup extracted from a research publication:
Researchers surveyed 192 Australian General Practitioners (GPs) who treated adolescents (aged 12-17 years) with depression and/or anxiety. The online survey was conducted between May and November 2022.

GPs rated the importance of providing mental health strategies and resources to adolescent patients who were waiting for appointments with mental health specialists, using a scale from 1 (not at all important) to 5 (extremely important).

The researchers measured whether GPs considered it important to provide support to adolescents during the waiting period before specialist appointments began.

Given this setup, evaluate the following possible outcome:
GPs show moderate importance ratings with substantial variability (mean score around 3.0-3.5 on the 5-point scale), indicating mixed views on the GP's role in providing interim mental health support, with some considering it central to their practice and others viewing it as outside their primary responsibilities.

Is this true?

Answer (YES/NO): NO